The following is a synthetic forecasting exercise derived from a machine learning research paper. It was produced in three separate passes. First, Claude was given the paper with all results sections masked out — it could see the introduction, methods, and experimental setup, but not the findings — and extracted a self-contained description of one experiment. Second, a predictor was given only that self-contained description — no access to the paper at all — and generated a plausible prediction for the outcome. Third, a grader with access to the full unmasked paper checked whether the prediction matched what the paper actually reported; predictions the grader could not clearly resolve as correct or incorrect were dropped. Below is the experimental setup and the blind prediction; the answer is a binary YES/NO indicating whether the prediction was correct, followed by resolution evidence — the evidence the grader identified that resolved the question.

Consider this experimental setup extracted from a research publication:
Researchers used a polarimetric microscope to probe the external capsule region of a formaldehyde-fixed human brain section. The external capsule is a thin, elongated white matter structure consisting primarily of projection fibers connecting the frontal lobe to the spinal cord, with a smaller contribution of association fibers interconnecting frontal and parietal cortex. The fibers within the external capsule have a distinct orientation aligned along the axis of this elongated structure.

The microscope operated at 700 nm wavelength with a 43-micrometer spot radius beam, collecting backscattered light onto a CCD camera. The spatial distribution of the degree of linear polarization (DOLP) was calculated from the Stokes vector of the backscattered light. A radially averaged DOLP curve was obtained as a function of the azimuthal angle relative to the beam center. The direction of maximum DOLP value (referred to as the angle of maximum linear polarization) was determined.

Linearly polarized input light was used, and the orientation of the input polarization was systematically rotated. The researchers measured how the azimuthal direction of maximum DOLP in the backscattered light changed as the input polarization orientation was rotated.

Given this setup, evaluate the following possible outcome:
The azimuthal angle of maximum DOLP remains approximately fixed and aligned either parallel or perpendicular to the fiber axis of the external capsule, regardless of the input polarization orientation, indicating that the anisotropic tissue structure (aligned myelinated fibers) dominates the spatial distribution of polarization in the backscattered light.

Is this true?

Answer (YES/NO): YES